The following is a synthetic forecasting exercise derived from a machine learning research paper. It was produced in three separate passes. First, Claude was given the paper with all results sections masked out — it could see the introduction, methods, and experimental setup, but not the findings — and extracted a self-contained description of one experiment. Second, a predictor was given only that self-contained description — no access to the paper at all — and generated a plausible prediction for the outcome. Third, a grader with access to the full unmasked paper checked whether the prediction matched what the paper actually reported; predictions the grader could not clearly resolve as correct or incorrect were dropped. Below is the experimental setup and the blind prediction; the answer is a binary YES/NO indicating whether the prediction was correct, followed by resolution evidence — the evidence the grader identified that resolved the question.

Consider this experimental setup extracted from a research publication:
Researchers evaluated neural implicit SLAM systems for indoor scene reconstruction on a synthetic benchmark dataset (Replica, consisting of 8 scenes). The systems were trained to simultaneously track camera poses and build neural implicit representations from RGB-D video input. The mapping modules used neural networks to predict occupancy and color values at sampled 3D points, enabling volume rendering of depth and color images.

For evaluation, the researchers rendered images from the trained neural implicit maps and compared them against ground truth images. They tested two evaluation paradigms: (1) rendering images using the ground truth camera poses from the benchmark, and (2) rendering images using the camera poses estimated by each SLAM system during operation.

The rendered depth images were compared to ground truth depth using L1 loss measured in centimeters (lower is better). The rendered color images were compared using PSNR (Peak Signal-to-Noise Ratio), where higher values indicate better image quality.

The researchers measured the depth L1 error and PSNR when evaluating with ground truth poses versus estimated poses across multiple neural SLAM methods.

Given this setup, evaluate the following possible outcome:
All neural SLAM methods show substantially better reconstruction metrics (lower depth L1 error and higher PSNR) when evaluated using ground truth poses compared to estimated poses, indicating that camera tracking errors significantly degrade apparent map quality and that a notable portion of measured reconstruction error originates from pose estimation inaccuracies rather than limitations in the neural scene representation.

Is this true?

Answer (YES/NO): NO